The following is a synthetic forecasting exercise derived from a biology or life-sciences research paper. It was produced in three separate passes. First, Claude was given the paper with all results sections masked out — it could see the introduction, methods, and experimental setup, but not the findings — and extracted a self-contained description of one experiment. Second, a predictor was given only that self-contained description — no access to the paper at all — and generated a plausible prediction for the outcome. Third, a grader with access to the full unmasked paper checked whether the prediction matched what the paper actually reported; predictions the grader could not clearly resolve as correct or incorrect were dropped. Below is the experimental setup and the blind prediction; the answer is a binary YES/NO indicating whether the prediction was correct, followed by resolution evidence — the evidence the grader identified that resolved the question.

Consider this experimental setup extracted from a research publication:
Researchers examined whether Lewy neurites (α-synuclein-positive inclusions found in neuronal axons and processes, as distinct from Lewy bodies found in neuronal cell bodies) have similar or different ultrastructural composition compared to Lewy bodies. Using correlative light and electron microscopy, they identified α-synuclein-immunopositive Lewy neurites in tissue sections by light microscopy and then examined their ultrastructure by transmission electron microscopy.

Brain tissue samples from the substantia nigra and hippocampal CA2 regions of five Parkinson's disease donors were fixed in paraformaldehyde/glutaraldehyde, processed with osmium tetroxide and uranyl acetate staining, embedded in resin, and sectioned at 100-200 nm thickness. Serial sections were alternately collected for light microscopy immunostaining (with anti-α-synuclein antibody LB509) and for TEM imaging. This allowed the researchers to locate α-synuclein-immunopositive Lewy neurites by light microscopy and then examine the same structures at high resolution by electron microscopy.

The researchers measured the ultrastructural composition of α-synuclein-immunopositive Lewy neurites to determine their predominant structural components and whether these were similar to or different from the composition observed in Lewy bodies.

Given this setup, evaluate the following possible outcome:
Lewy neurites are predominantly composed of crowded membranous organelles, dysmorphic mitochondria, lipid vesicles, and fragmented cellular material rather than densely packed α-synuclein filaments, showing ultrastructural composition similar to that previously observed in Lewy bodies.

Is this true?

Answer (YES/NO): YES